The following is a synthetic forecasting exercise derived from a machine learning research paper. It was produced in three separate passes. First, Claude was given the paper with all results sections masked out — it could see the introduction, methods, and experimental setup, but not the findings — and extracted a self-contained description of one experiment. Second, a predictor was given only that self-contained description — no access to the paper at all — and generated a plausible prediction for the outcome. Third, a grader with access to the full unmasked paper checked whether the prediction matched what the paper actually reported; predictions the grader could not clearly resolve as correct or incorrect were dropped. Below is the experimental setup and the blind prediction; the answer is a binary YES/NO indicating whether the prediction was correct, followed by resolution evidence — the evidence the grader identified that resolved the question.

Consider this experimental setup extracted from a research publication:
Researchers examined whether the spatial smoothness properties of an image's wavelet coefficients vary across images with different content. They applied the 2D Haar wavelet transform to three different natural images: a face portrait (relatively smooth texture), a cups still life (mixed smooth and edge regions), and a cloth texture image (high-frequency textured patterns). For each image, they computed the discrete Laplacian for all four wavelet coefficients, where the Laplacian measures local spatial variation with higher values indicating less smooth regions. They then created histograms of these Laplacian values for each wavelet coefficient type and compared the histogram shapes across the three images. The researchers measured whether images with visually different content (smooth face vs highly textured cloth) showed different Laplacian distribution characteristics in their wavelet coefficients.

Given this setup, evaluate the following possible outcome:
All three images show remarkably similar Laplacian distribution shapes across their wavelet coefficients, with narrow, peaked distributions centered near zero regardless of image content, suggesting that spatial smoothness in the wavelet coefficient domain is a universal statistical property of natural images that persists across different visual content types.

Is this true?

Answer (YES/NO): NO